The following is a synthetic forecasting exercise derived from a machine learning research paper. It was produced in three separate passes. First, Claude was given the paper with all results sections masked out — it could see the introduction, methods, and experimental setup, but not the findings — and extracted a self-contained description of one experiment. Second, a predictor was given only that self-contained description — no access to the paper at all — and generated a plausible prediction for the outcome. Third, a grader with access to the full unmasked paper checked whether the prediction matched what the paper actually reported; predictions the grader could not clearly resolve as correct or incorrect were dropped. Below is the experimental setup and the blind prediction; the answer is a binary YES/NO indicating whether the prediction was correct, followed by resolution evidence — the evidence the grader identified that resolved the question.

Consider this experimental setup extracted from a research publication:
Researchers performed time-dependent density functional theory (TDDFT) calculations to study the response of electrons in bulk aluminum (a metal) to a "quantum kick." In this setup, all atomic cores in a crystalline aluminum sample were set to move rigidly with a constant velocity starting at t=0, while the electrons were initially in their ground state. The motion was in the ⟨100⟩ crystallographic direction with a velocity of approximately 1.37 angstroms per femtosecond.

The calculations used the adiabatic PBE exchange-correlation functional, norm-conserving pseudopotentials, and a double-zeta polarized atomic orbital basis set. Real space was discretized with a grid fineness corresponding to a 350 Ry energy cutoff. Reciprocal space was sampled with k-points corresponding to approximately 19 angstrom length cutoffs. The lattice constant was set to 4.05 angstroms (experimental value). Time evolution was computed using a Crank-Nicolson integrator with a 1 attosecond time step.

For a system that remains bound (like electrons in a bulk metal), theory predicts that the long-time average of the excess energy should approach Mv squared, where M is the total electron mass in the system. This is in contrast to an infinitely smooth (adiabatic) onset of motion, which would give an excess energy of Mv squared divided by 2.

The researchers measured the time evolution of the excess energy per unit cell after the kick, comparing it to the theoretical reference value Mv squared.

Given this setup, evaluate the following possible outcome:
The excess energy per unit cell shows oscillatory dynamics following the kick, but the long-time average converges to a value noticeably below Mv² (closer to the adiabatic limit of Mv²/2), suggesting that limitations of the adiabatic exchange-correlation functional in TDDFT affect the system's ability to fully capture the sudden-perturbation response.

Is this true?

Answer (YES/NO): NO